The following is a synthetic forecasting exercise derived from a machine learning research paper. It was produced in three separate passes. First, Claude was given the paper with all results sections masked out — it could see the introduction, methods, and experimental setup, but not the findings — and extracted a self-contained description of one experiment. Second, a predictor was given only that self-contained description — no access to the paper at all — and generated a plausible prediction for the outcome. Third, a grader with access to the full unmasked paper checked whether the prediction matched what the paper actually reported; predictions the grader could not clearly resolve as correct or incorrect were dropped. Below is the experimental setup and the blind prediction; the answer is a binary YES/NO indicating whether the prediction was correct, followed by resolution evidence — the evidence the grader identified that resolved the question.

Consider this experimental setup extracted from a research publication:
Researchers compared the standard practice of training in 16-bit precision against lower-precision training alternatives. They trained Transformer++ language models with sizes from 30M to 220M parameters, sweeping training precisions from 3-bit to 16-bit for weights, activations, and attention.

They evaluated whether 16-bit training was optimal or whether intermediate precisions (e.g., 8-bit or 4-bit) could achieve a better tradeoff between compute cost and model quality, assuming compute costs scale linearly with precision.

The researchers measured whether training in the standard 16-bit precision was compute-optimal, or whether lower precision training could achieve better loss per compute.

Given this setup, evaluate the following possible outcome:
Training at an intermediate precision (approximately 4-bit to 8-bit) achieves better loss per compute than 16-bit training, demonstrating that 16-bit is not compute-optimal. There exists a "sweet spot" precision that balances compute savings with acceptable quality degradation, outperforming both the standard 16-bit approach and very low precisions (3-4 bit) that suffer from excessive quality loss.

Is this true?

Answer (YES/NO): YES